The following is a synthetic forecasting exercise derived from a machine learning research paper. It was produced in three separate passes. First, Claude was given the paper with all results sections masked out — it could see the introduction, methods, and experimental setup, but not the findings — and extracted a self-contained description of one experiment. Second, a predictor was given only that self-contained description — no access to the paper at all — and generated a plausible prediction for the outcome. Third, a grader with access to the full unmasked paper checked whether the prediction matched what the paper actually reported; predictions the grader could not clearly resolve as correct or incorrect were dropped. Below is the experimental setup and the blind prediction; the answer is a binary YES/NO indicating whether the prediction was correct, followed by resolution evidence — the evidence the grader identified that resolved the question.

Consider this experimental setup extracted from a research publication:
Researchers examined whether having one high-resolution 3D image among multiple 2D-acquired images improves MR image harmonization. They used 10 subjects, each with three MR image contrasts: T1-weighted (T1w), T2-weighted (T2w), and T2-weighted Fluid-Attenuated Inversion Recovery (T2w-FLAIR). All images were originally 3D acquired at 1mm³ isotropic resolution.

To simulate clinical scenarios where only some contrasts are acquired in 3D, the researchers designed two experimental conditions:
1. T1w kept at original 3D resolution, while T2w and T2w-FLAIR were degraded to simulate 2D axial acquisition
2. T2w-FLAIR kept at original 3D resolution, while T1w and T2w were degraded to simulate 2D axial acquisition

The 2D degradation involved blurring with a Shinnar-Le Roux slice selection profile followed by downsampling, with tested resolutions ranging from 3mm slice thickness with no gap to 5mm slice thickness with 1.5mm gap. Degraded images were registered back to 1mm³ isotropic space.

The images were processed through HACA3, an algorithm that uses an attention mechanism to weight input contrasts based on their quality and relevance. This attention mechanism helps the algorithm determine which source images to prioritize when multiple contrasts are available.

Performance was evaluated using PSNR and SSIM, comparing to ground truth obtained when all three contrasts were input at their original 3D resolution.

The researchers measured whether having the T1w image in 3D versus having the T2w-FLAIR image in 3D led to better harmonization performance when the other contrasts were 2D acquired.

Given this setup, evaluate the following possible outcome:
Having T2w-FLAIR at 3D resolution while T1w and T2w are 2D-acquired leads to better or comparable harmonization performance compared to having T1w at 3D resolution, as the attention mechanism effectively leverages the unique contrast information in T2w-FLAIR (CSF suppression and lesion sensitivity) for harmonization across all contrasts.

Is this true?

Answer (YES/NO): NO